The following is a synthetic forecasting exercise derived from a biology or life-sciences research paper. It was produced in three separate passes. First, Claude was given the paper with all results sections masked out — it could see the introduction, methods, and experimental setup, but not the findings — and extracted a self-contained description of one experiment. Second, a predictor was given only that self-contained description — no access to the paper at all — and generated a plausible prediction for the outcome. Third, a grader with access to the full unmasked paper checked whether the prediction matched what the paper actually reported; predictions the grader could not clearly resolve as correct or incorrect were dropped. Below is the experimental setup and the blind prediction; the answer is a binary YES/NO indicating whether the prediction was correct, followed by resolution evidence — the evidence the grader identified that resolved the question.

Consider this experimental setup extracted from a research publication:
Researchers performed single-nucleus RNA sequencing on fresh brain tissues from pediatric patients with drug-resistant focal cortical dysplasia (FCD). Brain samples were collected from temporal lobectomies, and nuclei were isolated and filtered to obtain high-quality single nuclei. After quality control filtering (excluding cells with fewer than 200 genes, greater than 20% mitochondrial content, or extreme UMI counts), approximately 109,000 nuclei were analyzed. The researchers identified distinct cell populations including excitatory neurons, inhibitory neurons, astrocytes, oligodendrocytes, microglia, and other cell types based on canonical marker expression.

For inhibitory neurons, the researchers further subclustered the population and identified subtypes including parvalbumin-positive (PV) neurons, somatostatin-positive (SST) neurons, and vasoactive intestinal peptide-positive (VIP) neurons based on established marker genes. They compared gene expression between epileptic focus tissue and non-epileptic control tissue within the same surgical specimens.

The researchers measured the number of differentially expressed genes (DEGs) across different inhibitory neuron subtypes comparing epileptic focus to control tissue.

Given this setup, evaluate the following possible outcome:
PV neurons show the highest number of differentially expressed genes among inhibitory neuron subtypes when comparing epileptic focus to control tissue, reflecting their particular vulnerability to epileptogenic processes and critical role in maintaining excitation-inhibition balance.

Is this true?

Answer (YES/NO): NO